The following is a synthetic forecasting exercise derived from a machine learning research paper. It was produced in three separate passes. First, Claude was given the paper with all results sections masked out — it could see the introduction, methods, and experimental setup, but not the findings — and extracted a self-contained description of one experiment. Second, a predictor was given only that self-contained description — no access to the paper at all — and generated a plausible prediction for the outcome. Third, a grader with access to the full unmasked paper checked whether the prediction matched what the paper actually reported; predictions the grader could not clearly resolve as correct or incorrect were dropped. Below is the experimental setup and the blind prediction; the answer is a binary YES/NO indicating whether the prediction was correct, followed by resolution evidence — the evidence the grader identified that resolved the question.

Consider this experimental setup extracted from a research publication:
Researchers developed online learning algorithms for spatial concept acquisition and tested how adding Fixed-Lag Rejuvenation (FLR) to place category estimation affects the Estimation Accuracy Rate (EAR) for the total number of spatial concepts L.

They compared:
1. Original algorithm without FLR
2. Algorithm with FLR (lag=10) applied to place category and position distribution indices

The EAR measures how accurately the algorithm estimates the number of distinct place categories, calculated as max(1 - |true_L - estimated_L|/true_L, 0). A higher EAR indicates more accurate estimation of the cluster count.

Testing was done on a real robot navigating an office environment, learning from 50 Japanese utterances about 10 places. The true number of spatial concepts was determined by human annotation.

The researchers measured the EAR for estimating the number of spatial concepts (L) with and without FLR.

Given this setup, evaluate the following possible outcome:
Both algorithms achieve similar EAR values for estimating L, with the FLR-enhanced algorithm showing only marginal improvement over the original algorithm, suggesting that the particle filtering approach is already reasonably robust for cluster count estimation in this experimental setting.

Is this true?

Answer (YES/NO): NO